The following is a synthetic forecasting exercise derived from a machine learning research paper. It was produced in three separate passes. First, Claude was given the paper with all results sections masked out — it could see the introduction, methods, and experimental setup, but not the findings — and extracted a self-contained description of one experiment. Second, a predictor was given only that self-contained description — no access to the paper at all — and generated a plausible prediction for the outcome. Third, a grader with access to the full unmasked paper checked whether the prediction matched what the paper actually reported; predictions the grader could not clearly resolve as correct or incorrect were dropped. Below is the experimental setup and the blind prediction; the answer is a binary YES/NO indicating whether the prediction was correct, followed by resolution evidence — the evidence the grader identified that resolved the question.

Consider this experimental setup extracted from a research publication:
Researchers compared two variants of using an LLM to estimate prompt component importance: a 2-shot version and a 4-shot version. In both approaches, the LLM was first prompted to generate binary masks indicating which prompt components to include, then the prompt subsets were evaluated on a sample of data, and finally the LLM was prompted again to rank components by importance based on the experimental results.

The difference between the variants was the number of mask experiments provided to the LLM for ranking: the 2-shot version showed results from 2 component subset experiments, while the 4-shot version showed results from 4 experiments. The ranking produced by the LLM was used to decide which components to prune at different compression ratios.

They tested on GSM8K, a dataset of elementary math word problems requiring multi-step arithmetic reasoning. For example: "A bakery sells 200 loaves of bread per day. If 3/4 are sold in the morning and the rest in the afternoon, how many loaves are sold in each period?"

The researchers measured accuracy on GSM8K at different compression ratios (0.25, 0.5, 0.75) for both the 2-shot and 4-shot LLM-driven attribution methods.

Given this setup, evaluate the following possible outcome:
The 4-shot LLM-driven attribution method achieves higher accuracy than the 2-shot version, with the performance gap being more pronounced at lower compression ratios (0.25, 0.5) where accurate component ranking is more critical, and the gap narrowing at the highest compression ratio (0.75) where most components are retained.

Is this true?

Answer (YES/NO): NO